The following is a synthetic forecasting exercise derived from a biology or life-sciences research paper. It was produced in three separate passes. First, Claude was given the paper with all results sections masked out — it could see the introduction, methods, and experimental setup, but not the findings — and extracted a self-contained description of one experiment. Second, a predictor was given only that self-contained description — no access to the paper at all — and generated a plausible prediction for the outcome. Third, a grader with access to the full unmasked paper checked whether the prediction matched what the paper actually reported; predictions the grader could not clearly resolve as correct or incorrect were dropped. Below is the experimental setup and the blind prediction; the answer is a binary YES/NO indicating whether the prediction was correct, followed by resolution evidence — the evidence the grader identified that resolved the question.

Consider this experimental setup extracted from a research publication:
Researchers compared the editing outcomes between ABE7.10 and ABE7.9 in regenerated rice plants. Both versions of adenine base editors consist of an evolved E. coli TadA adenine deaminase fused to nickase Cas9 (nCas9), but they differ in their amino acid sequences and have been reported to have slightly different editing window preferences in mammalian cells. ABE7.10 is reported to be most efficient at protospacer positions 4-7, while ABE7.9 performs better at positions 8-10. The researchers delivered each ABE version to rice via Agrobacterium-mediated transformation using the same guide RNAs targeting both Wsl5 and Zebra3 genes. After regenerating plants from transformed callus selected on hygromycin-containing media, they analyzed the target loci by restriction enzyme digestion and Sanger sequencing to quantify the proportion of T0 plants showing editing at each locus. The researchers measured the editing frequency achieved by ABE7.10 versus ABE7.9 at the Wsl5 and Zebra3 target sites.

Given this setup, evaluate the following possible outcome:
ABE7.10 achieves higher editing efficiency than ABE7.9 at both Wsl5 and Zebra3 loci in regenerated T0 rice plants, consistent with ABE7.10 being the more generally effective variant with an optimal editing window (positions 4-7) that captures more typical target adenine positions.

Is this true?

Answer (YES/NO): NO